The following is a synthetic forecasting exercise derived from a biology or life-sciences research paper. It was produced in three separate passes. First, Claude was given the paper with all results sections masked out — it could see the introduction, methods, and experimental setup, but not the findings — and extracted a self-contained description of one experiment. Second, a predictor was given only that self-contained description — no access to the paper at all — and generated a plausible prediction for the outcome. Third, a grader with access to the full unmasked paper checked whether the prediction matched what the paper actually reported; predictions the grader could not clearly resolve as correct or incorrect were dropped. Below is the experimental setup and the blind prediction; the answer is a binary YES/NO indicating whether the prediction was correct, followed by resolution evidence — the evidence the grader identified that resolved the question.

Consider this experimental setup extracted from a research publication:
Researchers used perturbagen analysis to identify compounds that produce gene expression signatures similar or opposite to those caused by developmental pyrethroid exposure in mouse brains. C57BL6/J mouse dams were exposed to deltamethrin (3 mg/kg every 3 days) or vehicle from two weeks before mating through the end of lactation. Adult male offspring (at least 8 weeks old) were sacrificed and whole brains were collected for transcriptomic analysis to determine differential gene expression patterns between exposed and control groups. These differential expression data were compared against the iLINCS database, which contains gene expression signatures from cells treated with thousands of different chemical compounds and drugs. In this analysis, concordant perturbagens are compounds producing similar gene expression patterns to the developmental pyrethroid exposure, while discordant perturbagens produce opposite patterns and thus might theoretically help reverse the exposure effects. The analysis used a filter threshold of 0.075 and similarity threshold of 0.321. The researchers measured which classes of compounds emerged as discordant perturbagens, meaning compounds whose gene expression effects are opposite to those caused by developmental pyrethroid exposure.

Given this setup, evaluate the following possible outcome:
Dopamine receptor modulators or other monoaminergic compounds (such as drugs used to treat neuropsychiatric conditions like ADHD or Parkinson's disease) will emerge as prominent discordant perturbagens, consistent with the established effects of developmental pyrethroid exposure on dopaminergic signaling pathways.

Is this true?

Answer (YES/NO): NO